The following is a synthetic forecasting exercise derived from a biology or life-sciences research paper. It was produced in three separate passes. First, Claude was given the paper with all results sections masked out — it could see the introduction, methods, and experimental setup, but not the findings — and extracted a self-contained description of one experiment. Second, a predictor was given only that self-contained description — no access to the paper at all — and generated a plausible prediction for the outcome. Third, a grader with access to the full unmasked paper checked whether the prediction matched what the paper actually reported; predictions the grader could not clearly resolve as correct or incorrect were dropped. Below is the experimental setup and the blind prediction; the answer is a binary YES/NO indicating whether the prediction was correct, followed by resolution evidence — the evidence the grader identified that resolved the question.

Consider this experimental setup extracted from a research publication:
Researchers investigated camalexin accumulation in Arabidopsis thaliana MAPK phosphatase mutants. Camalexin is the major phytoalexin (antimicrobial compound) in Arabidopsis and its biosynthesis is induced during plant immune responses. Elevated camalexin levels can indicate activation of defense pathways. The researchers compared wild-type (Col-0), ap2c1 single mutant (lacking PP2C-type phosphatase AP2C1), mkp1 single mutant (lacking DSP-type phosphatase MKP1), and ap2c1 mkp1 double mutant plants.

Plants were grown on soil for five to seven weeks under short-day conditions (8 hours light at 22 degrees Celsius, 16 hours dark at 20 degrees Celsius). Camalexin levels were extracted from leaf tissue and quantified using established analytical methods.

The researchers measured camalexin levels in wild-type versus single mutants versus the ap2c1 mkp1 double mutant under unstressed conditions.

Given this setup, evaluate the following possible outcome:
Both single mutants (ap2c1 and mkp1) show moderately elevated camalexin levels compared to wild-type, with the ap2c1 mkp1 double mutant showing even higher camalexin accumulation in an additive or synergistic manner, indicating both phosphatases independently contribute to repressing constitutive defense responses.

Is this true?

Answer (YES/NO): NO